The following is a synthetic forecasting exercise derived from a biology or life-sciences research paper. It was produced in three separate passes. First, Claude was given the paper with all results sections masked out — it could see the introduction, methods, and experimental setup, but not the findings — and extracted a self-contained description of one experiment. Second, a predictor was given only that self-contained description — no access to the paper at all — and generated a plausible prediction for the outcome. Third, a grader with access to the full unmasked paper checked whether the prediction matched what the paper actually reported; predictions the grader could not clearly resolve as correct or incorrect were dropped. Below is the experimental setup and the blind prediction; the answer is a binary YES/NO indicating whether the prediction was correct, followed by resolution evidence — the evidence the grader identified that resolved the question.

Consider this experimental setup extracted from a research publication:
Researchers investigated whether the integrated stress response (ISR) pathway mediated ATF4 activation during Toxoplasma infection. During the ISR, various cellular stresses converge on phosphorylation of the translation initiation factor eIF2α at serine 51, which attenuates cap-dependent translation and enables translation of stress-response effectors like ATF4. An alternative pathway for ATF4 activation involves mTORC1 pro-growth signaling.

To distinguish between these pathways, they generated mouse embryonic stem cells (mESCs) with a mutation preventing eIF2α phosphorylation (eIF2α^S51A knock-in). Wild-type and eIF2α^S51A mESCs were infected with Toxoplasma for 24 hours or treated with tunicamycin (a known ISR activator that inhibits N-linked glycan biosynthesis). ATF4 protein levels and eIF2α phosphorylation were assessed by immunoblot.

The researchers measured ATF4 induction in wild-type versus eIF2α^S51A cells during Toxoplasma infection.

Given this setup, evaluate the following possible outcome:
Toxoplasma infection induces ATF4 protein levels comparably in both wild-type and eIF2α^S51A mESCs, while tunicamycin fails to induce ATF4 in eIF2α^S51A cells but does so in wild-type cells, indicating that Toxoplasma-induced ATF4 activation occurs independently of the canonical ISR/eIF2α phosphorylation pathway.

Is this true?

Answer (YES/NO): NO